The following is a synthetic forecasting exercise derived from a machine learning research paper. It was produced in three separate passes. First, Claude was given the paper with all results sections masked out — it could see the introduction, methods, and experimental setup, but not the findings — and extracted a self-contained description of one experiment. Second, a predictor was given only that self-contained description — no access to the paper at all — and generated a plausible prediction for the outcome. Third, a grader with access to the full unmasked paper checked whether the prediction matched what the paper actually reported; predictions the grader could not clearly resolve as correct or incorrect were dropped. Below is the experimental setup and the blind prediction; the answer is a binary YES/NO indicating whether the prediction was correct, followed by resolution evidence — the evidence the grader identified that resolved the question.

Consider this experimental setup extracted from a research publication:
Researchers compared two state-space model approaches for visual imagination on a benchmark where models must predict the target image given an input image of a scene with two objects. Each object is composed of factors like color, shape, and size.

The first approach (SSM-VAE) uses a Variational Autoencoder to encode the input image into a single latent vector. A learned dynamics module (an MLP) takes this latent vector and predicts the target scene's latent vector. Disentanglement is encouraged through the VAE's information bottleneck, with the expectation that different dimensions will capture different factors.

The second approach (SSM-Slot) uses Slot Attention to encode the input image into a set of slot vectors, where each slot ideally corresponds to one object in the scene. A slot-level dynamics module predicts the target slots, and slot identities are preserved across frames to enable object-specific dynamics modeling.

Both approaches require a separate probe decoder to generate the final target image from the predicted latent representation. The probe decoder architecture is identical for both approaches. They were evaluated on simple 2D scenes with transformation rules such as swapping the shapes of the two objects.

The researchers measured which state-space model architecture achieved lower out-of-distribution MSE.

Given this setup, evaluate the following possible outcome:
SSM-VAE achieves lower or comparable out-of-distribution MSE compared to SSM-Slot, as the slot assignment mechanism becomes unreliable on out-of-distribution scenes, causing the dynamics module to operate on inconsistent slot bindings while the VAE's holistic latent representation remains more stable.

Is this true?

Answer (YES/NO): NO